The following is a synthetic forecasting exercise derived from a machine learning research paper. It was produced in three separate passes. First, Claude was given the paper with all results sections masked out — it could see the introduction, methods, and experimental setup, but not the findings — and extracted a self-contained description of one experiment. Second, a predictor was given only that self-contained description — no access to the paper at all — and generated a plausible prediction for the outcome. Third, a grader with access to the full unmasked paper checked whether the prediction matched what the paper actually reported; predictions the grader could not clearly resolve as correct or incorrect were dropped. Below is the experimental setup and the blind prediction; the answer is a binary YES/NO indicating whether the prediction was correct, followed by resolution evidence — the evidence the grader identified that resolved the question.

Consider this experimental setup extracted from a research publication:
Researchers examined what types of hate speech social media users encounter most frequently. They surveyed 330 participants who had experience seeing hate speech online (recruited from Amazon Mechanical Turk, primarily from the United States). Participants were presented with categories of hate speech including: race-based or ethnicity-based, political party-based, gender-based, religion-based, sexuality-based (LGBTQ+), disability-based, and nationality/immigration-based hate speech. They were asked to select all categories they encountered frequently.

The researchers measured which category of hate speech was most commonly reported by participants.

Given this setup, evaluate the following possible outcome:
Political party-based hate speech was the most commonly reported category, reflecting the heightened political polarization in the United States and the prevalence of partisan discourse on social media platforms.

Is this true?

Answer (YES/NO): NO